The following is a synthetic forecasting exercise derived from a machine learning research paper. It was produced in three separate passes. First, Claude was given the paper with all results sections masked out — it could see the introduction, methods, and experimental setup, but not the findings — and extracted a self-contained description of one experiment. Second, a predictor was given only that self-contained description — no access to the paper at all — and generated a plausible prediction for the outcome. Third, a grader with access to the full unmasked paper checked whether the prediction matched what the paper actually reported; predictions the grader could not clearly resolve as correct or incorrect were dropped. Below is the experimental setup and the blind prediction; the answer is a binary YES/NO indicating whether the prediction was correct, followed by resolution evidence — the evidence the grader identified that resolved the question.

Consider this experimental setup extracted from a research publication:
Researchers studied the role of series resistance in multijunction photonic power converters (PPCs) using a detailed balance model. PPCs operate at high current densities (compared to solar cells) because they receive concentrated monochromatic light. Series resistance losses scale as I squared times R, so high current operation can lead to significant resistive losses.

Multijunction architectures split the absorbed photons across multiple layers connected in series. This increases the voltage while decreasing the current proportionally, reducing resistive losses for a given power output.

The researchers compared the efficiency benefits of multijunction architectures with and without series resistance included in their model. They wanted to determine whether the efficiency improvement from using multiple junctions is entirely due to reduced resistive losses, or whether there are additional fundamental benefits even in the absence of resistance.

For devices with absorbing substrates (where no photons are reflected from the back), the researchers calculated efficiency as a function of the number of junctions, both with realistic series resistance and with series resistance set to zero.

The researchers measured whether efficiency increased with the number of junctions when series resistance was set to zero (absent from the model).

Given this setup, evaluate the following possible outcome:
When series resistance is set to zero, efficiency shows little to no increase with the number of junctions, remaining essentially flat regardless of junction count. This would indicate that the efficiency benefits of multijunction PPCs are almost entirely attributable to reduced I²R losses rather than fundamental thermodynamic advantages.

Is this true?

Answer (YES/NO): NO